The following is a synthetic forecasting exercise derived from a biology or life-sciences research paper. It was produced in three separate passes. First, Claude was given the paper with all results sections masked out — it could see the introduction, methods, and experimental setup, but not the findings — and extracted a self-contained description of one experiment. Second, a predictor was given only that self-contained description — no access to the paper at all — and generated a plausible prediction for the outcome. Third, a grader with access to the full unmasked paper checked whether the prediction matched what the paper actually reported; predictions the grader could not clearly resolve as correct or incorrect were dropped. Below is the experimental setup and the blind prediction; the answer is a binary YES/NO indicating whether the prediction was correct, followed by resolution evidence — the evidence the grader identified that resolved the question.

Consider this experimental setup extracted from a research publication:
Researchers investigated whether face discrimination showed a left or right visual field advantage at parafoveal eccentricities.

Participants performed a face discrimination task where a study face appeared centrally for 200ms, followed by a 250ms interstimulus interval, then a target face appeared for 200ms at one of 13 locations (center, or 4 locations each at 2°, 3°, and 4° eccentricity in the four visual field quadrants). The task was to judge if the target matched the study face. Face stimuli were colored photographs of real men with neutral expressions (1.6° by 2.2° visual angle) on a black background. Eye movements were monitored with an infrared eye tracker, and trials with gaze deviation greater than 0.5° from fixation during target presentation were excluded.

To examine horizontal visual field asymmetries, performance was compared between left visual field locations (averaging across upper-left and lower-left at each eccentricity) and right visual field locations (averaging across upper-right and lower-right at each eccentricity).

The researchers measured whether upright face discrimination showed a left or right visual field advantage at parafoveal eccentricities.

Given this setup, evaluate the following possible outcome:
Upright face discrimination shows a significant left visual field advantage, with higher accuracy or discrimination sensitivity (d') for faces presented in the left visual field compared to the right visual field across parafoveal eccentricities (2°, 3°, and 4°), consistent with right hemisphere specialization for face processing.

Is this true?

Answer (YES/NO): NO